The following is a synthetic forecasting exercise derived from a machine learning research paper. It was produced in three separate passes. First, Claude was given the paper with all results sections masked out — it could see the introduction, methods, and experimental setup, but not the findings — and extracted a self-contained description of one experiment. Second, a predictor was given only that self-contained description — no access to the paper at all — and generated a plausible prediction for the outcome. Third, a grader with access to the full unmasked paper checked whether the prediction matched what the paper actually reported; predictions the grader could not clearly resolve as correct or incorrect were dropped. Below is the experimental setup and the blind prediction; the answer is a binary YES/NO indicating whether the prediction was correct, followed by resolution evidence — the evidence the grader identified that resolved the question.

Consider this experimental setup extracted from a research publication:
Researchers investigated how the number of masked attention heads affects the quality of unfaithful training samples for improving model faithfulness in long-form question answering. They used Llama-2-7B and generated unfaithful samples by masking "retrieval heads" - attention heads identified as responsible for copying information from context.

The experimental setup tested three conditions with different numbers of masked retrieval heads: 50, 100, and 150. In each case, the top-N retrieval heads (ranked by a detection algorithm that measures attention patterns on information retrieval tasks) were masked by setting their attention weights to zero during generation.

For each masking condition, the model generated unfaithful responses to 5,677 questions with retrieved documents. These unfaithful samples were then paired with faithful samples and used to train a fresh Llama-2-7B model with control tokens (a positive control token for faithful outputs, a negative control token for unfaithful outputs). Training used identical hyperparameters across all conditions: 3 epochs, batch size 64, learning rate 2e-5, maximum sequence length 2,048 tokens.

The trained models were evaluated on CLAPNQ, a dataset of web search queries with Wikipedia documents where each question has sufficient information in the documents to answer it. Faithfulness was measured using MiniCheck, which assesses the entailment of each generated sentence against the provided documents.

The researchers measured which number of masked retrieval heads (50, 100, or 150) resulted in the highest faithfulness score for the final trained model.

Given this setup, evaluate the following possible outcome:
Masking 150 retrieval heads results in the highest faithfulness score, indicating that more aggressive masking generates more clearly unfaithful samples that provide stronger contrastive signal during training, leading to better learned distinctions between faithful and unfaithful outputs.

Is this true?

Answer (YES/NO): NO